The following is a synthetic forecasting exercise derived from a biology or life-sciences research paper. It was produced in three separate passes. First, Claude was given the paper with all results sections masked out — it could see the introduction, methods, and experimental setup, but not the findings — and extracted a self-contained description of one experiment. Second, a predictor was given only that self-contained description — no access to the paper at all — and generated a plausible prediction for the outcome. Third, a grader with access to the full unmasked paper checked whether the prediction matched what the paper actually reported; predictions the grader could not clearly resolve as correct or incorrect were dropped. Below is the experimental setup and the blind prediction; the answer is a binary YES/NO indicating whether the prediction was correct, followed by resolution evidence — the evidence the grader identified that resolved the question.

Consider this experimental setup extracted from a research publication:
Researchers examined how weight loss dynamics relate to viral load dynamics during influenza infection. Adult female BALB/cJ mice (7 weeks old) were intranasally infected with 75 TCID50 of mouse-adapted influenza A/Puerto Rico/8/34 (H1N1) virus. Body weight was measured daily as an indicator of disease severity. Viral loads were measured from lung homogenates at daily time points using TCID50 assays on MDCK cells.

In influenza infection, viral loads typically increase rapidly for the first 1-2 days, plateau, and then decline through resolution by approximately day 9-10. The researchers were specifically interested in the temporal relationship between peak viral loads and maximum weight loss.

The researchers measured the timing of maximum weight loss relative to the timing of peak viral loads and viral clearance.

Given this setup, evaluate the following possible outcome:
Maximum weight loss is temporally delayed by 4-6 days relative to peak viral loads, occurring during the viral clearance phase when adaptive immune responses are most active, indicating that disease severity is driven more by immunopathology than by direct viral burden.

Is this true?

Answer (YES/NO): YES